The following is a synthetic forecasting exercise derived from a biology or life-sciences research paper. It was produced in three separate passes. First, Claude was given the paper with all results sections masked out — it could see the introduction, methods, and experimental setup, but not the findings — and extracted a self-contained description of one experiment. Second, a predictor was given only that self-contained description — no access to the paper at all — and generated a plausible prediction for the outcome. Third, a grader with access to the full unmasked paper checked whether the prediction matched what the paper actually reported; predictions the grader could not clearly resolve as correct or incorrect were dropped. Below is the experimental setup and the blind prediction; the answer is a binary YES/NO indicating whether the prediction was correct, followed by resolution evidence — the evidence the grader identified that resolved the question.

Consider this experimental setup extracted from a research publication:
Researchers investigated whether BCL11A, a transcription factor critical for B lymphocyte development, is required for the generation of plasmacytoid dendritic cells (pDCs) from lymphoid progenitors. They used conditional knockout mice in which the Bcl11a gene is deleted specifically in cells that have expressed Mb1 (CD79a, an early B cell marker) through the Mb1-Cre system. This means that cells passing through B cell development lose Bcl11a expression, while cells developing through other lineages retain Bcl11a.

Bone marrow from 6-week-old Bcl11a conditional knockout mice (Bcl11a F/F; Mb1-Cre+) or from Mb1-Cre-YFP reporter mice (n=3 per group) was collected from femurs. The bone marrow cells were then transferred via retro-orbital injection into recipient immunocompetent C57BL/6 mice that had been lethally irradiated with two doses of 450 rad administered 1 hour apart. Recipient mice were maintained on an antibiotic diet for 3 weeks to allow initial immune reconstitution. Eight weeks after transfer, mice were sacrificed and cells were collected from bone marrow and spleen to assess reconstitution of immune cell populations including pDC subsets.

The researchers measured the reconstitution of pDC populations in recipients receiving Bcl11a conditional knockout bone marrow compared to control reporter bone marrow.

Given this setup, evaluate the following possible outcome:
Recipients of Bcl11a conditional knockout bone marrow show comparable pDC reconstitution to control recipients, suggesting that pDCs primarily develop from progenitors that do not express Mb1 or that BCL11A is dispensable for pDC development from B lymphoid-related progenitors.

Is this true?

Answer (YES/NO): NO